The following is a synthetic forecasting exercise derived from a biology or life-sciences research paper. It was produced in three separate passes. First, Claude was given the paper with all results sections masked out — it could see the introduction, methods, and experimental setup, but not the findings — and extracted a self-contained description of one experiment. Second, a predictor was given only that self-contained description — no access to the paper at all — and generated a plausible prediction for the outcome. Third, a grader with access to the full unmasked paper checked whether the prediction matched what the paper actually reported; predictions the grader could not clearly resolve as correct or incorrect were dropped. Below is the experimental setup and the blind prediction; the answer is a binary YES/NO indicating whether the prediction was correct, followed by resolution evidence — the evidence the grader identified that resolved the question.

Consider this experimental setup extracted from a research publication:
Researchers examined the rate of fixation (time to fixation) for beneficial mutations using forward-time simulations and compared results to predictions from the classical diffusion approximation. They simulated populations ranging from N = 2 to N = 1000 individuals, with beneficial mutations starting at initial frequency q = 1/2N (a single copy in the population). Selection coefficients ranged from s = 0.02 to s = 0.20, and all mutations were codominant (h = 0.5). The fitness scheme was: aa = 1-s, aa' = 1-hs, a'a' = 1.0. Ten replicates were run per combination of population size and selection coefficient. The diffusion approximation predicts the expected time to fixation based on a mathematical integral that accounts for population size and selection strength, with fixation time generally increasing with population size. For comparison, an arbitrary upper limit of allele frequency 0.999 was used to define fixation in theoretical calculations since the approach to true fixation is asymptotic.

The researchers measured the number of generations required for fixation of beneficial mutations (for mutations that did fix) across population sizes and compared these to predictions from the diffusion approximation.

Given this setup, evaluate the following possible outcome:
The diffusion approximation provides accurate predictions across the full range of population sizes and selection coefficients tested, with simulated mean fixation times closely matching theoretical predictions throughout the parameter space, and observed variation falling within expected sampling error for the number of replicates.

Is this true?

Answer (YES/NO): NO